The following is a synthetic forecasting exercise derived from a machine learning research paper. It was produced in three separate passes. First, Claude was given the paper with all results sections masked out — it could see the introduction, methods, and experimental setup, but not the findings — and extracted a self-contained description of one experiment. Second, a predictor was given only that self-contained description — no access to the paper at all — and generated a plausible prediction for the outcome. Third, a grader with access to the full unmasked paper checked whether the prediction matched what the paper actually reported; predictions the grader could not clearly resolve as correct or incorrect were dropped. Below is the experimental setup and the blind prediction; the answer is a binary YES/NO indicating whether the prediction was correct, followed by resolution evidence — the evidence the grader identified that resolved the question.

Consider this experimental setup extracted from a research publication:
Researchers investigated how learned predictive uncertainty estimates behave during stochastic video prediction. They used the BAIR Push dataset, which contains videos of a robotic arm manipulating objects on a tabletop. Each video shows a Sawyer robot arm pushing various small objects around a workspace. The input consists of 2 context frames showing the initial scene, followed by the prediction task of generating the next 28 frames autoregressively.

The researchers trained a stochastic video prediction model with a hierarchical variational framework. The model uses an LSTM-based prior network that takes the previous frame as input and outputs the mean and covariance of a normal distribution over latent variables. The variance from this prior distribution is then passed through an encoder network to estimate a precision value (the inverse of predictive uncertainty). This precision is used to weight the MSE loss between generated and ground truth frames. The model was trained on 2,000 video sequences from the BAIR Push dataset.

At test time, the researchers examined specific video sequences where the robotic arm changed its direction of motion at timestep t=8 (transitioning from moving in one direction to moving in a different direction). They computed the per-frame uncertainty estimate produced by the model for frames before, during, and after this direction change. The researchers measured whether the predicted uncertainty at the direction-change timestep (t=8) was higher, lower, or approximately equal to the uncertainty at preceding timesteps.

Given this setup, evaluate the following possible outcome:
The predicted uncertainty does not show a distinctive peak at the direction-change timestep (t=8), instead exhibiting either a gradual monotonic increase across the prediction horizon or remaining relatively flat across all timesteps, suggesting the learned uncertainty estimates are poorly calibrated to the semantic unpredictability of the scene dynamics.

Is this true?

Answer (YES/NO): NO